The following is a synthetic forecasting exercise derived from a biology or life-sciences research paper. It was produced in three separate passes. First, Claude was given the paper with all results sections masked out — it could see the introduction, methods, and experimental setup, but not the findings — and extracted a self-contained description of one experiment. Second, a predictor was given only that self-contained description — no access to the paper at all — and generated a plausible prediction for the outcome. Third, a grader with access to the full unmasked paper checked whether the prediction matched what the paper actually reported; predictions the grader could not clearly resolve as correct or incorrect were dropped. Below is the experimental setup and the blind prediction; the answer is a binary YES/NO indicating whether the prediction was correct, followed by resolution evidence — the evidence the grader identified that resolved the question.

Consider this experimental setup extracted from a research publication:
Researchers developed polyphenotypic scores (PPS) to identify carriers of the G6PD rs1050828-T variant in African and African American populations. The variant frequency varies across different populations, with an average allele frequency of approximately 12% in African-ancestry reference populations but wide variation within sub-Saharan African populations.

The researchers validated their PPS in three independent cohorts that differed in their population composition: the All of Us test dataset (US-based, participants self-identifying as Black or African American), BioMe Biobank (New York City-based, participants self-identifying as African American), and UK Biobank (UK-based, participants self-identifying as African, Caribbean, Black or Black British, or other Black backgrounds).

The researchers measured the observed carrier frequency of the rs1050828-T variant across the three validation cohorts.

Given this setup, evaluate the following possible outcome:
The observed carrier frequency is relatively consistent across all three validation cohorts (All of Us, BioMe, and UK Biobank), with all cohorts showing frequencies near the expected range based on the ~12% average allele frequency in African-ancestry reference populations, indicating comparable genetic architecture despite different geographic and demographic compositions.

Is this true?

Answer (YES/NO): NO